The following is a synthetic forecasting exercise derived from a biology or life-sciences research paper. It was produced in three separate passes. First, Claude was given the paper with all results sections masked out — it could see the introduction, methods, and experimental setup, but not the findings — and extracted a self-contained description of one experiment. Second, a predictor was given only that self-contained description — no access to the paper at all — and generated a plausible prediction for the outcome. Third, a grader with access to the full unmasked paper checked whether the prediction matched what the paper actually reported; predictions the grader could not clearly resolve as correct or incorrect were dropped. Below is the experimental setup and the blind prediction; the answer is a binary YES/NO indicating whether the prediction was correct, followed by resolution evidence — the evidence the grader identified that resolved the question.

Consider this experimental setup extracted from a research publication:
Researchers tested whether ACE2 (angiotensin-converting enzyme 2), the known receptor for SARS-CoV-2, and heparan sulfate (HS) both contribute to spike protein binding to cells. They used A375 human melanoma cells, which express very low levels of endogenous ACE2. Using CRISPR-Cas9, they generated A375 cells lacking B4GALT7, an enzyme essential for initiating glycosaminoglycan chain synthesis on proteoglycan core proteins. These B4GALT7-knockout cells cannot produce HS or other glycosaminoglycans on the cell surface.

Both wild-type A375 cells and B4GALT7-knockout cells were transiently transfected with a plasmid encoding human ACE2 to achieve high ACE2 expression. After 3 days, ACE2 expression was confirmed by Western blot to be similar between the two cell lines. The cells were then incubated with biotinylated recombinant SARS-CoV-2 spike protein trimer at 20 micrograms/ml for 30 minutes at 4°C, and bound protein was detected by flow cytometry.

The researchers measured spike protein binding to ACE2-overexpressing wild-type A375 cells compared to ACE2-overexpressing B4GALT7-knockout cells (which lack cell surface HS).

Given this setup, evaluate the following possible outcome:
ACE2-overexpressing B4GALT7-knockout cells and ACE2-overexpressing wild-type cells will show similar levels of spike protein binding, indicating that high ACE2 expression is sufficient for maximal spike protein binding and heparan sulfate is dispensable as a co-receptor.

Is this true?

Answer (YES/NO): NO